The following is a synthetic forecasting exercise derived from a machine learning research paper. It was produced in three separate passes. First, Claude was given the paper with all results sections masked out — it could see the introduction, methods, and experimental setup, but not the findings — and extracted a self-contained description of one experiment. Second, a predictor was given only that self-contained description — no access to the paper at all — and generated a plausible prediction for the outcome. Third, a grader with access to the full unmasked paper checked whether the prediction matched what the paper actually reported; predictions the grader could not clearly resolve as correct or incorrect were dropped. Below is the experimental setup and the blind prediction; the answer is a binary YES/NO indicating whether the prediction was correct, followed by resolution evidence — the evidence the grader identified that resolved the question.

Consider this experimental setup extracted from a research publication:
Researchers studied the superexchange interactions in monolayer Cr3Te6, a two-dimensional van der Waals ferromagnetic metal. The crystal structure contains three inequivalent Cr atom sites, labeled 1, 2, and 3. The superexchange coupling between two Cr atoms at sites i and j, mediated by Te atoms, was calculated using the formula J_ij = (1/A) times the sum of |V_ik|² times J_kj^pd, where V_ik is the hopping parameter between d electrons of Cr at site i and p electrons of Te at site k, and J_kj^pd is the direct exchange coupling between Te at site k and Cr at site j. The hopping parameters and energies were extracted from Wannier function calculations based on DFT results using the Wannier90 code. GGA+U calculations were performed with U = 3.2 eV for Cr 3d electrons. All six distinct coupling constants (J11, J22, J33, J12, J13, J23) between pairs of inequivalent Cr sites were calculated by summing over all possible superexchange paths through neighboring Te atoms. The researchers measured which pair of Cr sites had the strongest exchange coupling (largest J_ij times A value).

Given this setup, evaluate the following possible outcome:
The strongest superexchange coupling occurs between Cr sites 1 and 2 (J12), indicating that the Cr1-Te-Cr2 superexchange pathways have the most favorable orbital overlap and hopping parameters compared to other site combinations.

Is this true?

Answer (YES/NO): NO